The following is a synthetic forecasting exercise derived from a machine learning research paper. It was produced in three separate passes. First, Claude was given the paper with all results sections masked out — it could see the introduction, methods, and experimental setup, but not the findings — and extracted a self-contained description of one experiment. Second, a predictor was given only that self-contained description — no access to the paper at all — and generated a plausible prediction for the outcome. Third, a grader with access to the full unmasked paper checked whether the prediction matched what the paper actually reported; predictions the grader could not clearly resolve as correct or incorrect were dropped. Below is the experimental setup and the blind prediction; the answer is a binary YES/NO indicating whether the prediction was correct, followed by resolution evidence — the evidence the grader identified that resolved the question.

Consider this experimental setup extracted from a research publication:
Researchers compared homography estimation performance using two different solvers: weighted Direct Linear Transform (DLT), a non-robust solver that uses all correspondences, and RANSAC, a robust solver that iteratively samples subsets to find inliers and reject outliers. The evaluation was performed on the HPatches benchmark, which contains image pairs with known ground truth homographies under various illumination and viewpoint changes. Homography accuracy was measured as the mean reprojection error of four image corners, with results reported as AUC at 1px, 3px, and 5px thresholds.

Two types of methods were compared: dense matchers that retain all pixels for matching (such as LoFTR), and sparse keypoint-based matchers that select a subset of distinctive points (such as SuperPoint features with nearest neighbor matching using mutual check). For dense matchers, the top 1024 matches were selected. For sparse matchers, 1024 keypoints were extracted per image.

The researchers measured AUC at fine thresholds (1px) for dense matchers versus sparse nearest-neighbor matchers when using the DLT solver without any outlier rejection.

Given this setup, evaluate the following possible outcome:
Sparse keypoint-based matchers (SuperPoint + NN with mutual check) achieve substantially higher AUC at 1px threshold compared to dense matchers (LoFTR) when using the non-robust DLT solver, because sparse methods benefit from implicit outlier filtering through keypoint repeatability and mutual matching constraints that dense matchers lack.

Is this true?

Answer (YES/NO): NO